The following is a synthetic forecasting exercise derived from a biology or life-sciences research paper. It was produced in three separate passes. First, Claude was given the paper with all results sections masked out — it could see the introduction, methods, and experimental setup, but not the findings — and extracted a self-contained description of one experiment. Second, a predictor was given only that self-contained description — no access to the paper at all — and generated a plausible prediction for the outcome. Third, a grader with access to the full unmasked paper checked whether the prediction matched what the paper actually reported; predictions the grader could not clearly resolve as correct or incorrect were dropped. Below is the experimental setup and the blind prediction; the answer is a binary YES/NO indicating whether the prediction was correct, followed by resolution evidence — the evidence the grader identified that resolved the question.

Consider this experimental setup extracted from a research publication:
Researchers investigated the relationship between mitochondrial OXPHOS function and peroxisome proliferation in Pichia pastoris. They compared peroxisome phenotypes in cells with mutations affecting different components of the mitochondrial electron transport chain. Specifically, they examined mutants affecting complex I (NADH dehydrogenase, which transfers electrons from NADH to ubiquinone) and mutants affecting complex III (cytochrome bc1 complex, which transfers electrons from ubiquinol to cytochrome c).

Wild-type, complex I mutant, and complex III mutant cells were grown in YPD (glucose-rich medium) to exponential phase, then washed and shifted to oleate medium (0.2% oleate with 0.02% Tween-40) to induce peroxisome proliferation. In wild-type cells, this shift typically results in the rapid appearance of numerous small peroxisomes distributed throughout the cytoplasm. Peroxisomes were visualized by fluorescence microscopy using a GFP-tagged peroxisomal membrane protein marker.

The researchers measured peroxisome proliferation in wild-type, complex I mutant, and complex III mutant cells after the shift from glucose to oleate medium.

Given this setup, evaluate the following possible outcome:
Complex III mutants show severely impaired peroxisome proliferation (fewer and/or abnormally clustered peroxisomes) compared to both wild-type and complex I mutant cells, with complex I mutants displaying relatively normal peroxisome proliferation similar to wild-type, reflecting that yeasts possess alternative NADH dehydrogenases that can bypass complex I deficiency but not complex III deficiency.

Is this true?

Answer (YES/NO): NO